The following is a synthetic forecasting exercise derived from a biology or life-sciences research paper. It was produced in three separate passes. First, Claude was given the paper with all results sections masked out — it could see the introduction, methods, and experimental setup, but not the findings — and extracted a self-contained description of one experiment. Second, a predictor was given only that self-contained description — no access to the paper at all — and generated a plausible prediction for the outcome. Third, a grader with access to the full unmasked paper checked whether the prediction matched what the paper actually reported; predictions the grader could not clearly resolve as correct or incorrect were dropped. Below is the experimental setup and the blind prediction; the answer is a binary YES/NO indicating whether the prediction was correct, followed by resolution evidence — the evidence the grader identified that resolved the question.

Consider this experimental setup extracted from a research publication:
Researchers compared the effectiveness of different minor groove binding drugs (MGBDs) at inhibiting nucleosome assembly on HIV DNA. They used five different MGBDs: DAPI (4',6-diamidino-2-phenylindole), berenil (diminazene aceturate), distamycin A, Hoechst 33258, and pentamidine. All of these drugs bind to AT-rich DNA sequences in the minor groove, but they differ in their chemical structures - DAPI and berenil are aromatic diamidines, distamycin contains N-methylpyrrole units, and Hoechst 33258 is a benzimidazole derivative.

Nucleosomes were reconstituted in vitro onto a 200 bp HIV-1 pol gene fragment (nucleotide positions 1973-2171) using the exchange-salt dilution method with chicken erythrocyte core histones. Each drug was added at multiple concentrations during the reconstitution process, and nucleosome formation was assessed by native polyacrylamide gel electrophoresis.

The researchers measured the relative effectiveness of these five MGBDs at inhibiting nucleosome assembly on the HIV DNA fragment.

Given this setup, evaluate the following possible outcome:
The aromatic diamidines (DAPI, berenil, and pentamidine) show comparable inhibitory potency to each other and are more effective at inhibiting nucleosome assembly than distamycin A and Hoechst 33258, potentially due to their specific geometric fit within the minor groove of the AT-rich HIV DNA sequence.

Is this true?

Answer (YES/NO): NO